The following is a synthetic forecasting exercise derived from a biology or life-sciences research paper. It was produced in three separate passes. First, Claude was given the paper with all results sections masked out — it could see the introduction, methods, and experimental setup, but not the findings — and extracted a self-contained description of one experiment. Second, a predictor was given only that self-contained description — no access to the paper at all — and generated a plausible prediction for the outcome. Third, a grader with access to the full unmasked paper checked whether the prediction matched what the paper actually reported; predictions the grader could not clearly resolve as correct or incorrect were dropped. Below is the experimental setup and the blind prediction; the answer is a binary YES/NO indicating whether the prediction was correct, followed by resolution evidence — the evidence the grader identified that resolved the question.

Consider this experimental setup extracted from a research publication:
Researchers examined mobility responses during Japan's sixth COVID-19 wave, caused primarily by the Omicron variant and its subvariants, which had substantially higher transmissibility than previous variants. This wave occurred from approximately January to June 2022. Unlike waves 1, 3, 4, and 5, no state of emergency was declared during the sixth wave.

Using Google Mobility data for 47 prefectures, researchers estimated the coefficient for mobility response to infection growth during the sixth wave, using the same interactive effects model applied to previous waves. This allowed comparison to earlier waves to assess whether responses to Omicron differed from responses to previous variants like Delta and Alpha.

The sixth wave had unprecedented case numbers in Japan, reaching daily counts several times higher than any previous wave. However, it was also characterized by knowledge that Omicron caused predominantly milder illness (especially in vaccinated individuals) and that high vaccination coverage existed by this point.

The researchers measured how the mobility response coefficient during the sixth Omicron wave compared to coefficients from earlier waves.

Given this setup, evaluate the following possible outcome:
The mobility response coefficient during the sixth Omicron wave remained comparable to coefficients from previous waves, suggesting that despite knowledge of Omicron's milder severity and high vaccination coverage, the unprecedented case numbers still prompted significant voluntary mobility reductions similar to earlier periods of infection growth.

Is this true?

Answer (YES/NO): YES